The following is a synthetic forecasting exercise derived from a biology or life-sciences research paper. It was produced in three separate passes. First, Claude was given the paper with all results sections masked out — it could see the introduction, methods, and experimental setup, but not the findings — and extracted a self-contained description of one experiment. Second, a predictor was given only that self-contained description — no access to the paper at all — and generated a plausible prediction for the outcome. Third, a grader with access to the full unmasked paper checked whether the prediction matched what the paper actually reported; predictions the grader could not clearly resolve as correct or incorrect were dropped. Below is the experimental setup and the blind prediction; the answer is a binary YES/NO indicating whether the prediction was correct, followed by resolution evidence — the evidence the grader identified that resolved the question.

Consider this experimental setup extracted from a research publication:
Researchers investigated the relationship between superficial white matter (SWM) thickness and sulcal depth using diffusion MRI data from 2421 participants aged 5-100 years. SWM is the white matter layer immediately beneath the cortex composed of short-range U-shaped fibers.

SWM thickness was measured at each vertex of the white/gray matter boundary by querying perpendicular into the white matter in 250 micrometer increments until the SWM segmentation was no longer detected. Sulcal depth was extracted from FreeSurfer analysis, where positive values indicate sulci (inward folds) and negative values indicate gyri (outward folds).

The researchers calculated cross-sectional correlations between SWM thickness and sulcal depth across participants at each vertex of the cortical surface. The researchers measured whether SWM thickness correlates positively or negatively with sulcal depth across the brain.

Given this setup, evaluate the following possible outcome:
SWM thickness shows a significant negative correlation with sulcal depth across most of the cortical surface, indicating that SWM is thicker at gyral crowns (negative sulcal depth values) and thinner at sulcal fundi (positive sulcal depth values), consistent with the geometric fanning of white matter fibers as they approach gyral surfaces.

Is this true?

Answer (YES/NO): NO